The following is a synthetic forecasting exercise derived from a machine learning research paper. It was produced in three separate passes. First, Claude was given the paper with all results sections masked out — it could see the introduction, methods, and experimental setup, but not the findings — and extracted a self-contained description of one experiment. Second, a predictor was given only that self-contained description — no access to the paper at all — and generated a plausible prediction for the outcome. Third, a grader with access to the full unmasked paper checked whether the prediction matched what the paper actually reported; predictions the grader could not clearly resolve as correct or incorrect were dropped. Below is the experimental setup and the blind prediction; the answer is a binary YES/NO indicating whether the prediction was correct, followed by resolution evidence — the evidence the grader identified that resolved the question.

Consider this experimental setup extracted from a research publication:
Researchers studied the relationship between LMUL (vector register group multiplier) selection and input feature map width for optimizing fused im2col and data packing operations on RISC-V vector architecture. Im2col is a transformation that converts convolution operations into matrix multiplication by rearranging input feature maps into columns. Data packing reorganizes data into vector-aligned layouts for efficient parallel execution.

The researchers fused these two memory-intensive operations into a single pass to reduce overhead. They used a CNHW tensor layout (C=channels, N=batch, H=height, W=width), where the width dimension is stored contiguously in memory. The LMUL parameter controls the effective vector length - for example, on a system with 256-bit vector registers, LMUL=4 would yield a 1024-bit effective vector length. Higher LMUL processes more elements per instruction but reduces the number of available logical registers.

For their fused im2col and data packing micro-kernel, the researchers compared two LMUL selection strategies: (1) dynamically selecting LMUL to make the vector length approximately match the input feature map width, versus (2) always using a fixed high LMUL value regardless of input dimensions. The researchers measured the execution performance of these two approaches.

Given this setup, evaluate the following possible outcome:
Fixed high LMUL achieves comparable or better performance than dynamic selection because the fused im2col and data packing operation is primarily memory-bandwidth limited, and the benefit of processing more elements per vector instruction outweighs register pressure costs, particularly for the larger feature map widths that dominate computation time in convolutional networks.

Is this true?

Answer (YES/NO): NO